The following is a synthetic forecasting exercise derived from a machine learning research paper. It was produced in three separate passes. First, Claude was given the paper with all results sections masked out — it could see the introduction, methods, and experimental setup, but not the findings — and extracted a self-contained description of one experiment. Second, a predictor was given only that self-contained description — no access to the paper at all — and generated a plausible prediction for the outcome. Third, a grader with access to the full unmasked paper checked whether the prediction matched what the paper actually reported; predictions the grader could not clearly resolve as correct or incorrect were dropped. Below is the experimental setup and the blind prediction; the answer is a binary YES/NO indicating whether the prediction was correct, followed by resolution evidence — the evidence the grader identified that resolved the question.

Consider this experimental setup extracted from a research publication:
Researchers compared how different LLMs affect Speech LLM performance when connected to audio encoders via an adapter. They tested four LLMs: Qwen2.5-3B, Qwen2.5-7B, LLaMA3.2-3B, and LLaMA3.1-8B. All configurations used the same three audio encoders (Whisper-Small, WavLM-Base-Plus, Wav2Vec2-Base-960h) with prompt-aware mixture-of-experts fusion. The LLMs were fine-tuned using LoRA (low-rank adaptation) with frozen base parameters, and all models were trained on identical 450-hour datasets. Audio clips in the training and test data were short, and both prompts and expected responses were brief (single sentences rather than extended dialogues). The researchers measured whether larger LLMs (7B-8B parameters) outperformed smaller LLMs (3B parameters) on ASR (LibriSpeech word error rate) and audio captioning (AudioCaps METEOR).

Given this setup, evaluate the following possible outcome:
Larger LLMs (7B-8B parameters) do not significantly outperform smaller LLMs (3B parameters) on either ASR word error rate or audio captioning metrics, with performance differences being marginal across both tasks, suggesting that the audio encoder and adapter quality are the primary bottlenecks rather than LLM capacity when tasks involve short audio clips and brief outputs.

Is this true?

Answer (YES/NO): YES